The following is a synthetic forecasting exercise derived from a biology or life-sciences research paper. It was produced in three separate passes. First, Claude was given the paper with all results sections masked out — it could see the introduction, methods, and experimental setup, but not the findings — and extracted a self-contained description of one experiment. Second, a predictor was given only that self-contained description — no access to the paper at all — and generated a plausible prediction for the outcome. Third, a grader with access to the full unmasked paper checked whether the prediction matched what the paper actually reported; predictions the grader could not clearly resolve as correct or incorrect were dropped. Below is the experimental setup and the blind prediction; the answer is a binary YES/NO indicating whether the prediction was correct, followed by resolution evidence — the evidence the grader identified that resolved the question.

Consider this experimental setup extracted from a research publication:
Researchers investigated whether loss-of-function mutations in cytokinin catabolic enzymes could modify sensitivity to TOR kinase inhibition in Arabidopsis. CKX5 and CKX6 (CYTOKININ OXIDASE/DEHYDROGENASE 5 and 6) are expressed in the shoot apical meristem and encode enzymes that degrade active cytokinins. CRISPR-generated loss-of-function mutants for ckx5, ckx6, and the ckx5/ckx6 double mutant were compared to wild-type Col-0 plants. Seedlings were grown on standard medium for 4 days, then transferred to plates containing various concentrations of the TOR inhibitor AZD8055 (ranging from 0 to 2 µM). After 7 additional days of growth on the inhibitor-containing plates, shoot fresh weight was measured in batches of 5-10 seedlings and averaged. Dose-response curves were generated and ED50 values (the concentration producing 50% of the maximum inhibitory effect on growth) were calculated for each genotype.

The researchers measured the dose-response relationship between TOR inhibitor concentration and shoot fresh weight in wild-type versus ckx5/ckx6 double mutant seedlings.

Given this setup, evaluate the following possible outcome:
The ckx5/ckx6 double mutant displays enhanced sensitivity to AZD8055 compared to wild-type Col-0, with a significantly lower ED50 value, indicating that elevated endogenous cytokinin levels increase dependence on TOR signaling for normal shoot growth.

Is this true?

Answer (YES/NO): NO